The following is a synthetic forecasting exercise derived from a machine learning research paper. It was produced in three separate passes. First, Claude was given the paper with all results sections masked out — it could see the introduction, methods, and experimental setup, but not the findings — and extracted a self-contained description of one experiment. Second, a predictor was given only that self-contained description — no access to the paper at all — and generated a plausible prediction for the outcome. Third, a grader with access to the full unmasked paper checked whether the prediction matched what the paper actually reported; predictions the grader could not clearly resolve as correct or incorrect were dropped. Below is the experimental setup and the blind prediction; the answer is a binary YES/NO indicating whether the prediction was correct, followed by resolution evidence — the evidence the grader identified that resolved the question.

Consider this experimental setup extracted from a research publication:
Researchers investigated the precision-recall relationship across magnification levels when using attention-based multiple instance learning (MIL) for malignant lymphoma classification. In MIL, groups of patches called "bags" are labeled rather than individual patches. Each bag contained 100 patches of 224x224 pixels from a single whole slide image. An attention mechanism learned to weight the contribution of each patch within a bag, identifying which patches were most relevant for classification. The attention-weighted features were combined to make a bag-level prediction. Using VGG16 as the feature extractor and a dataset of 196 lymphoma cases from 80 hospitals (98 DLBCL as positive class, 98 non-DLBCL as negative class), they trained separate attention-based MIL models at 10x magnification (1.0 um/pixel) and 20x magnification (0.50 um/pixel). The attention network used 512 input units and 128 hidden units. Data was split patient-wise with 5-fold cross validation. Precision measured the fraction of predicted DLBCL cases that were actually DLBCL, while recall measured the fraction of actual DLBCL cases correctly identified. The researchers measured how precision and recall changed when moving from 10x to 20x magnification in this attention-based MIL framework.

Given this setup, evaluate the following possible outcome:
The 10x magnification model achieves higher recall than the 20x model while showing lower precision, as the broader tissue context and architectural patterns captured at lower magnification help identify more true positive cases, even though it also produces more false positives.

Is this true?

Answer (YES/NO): YES